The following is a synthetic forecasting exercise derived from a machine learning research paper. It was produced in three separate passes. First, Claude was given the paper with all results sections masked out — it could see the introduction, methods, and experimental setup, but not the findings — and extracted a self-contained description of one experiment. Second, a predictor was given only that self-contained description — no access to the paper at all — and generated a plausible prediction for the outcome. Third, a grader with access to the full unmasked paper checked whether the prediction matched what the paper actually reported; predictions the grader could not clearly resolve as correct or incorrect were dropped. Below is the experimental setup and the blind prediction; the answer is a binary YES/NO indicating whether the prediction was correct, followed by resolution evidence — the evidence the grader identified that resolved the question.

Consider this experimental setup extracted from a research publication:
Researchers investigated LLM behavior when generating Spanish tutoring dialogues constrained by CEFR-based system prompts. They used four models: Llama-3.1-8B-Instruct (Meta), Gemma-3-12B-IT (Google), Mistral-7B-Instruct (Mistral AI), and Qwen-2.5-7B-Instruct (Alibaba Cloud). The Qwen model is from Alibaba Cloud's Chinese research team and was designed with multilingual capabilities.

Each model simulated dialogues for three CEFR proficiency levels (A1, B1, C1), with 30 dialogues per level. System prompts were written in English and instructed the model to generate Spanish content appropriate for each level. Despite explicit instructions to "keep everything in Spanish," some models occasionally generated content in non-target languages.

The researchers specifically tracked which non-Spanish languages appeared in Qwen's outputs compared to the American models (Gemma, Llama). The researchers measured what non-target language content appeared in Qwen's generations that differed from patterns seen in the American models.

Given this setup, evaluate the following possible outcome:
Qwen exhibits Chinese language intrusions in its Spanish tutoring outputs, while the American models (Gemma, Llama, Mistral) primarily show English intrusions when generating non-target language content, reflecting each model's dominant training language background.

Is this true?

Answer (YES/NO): NO